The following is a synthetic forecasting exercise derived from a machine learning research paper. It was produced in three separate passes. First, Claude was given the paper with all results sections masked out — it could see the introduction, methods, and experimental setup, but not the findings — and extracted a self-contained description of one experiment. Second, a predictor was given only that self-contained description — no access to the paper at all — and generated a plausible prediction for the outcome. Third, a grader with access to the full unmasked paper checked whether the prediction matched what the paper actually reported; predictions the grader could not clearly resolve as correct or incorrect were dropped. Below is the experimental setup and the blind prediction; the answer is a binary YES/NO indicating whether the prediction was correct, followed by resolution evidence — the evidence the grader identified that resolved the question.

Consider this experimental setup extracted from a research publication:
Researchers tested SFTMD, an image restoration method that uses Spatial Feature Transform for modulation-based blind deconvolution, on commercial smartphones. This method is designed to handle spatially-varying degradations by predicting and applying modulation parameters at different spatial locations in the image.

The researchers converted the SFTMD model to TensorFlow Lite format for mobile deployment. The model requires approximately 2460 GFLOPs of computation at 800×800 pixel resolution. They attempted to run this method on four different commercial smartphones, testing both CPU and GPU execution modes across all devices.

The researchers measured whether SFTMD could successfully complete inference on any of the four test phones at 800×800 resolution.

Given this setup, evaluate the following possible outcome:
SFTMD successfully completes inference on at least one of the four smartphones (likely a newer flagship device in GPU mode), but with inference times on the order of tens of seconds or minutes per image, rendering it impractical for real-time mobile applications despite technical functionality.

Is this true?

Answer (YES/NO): NO